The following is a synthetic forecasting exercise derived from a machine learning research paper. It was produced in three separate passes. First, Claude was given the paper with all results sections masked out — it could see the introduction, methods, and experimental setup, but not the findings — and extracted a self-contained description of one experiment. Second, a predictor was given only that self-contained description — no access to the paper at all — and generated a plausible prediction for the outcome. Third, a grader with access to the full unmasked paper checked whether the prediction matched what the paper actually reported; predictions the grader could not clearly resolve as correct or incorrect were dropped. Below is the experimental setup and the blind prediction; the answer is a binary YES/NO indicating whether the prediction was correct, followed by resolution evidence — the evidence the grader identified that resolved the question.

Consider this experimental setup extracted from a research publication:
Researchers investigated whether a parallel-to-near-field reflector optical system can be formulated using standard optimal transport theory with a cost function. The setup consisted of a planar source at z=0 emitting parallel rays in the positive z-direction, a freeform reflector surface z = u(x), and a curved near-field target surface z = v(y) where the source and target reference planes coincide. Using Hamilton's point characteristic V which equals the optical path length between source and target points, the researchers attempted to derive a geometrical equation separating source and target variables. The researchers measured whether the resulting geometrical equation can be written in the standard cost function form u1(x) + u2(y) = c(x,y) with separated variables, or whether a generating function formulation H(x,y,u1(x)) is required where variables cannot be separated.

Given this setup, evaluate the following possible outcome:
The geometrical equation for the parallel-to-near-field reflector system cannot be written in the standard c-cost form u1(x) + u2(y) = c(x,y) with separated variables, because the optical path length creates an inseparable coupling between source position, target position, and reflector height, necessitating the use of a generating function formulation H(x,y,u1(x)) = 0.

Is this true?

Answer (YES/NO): YES